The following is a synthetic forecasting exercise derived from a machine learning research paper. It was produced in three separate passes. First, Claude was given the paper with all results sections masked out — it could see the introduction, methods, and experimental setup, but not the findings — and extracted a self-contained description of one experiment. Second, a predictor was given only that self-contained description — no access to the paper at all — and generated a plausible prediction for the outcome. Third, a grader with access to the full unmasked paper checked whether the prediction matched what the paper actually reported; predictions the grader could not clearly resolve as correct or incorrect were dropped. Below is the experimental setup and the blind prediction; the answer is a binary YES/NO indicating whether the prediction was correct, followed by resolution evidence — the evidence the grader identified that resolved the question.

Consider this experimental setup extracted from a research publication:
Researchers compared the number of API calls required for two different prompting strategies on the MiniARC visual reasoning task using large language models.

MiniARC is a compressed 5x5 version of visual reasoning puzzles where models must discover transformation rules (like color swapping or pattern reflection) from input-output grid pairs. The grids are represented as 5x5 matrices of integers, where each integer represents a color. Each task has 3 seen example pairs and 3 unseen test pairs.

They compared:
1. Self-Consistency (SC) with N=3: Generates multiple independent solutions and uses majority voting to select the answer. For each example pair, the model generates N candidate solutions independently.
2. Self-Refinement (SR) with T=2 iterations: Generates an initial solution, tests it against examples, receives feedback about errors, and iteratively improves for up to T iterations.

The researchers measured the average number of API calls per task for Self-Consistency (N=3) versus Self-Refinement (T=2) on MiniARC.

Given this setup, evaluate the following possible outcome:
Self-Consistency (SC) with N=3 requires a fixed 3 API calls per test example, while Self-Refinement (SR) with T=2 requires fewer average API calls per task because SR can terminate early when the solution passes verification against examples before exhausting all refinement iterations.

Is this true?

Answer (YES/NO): NO